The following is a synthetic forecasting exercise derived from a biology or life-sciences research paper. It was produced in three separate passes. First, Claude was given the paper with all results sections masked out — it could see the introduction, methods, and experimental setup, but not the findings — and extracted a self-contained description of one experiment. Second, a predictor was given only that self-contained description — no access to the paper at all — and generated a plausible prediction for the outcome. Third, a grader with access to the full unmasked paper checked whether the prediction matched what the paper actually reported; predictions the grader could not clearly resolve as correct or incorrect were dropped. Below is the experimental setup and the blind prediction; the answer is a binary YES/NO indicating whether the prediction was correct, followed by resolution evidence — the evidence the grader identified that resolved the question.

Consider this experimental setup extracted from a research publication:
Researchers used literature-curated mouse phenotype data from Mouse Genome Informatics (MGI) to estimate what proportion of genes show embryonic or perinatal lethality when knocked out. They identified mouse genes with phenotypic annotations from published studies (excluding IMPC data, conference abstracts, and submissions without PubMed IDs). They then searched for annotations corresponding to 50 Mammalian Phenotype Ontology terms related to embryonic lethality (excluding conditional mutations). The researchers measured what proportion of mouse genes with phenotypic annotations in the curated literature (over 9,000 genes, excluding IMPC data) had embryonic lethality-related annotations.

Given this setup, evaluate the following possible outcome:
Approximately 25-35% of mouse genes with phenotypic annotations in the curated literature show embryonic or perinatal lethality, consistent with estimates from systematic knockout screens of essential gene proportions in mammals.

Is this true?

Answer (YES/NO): NO